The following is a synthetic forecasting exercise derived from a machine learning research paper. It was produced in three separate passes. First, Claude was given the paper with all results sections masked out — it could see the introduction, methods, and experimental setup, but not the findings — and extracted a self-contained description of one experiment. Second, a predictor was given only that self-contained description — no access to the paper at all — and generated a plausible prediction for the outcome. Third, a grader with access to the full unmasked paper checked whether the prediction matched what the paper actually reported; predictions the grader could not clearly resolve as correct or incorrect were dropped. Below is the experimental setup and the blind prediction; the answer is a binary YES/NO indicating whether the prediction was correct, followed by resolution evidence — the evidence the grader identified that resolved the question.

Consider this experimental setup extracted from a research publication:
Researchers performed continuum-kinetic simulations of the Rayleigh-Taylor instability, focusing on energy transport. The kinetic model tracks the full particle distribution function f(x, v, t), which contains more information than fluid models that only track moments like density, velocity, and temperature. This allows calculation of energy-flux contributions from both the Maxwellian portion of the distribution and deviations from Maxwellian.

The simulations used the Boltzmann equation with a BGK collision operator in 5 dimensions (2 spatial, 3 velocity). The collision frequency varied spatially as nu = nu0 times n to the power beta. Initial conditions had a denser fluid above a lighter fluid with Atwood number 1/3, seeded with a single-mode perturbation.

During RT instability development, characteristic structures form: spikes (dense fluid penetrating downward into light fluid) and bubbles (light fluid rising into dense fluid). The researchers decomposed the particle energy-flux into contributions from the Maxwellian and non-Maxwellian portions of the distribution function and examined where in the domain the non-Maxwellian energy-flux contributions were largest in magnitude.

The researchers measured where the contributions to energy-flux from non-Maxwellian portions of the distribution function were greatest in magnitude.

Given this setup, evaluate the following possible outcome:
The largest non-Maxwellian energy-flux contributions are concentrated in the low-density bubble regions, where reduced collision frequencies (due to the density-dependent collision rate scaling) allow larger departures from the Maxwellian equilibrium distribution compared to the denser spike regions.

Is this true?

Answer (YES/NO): NO